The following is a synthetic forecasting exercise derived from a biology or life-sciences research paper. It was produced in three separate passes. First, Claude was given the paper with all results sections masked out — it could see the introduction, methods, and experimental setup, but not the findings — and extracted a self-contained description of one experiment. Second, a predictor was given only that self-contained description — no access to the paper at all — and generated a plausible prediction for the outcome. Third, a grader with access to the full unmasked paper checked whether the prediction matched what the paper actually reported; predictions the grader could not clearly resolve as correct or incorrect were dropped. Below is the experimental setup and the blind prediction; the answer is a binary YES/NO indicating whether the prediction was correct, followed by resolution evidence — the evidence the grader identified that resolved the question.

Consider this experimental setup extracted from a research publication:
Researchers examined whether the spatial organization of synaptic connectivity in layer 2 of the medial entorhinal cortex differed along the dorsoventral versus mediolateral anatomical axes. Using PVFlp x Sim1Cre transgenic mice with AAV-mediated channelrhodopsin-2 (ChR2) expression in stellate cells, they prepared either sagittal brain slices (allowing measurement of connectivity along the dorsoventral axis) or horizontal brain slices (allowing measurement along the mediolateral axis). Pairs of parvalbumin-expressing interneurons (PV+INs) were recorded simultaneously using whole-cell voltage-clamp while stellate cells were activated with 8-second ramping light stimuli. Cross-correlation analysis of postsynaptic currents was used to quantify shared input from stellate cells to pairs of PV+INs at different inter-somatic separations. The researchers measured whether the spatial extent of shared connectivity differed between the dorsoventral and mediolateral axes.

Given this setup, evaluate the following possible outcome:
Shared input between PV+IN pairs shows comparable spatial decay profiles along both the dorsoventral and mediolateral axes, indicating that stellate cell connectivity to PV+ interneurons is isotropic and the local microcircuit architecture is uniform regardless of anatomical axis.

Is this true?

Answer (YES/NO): NO